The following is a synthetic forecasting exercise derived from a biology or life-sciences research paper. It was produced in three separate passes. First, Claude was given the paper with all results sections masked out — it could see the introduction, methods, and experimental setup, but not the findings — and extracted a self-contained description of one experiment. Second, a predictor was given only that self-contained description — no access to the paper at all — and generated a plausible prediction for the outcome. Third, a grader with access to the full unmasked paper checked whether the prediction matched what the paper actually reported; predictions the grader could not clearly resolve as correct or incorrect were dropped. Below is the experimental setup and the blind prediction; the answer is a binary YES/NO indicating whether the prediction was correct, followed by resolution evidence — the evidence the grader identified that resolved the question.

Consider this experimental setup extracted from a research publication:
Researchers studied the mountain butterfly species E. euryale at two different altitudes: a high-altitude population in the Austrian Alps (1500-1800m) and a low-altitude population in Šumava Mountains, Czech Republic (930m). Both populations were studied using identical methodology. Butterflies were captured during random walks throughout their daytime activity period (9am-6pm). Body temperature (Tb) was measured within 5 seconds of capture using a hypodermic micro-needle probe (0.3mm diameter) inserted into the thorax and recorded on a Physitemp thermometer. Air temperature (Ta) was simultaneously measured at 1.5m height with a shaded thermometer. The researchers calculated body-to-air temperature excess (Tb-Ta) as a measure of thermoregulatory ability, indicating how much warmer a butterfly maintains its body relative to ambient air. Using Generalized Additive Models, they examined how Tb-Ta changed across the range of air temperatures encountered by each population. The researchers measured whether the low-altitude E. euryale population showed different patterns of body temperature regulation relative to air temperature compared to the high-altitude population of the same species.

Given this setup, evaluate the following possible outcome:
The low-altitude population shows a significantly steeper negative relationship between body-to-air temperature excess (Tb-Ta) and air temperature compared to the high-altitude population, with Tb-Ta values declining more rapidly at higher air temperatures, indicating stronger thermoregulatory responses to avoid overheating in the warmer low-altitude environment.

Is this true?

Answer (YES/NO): NO